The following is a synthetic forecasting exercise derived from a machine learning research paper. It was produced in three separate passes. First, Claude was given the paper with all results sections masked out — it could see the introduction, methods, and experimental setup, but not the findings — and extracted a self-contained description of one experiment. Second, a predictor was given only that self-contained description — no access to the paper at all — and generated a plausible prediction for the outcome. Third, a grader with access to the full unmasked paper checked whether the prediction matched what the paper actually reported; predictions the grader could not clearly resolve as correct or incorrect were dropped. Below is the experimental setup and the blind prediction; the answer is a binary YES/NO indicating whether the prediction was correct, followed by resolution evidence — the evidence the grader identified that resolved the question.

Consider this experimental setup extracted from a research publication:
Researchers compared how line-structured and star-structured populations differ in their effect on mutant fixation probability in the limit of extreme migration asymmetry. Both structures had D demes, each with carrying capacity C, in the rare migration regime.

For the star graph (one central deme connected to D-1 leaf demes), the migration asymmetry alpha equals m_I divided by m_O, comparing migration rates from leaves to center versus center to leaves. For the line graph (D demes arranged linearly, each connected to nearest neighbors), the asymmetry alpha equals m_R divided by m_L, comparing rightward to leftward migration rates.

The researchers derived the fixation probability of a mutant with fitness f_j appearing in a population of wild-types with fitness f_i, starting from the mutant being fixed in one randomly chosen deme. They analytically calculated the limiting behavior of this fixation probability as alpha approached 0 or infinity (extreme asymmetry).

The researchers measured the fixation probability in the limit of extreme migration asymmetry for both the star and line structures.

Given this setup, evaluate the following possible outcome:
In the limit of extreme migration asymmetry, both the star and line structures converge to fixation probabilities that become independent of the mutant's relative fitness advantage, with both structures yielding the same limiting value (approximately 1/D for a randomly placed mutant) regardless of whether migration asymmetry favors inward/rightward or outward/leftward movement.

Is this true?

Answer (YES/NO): NO